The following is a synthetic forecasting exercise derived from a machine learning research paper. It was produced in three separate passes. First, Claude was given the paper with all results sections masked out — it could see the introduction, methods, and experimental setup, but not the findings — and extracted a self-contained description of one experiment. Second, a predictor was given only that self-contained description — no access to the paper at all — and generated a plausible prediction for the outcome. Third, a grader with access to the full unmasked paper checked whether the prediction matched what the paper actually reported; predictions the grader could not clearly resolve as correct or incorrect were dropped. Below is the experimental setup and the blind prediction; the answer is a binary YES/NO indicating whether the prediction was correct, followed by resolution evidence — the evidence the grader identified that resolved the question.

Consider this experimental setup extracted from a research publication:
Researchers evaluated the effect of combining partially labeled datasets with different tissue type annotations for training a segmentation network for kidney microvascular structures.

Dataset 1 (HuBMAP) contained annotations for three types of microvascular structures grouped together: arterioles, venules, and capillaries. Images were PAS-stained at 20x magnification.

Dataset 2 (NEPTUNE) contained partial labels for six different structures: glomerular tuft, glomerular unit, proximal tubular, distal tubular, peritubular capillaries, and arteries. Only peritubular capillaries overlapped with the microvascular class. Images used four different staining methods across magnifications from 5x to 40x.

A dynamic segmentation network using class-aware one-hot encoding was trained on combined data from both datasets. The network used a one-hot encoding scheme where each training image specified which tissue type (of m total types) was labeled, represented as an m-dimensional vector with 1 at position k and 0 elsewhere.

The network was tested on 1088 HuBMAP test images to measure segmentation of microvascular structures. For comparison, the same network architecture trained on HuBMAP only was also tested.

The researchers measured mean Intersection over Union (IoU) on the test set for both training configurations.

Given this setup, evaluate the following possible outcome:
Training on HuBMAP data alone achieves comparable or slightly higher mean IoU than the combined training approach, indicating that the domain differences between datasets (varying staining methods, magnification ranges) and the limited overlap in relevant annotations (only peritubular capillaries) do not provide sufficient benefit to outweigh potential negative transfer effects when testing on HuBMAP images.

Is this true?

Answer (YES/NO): NO